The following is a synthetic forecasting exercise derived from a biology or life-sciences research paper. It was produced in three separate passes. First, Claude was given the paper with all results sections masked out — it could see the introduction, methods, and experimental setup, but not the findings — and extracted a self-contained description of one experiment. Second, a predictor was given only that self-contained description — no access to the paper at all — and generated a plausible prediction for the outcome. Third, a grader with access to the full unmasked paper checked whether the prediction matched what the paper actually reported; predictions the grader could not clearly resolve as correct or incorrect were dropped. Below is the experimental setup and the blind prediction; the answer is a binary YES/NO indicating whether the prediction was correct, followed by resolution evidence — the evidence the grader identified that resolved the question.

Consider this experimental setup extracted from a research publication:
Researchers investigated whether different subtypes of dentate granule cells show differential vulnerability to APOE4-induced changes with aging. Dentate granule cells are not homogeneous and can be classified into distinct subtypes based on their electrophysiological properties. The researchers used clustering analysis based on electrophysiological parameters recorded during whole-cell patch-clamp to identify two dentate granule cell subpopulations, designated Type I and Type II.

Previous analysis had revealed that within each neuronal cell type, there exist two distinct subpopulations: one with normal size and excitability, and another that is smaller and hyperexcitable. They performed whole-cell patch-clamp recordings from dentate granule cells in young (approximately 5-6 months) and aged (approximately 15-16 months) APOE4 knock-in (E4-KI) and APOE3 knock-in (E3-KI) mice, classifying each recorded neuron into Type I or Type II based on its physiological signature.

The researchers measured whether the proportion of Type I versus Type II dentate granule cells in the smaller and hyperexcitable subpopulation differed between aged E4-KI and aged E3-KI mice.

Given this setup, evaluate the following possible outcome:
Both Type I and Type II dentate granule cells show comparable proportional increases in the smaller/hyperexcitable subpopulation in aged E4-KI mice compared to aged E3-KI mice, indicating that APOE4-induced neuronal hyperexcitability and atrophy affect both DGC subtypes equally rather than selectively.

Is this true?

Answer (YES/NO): NO